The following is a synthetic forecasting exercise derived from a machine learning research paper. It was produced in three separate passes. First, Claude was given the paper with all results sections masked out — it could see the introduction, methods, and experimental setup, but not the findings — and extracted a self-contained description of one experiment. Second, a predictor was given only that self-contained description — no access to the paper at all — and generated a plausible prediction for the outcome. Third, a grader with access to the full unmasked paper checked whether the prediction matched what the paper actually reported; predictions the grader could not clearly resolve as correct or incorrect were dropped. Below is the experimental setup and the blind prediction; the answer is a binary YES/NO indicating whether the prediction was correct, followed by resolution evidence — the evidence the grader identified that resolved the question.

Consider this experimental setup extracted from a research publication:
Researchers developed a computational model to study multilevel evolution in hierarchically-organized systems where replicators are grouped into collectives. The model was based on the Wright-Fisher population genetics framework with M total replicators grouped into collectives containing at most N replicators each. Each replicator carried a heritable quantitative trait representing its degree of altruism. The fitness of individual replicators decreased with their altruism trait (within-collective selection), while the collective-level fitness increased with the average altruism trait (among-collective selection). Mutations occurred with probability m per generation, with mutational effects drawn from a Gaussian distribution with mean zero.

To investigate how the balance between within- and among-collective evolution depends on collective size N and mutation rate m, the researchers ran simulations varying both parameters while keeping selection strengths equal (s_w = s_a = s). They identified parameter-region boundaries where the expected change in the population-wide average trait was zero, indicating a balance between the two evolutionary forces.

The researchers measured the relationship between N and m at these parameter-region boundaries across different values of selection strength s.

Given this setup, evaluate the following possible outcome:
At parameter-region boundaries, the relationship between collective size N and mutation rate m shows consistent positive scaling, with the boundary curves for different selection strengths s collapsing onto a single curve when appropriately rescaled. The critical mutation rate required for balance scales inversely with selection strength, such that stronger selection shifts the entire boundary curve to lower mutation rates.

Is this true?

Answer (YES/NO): NO